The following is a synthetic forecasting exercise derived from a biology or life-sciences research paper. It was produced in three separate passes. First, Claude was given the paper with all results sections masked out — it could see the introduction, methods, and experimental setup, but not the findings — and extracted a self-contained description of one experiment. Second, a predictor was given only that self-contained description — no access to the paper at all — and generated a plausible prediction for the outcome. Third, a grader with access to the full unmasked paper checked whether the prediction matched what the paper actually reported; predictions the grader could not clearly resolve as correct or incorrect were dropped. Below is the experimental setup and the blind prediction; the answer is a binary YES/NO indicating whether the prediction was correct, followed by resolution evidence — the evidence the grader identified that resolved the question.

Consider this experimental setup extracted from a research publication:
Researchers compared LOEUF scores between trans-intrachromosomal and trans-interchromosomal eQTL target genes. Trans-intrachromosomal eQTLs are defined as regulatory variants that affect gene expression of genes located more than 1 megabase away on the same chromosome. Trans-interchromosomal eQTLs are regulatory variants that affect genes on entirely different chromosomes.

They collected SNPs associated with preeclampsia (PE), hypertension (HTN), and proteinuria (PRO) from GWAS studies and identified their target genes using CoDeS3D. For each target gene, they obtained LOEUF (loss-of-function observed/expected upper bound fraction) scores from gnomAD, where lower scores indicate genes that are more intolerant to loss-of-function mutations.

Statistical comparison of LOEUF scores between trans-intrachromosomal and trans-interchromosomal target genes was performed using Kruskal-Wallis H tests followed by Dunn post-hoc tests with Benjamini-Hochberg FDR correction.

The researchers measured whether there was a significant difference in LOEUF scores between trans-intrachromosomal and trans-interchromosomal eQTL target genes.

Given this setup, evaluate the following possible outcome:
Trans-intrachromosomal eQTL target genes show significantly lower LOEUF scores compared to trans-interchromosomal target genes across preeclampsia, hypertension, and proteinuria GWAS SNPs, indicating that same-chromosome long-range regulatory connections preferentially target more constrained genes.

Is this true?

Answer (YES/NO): NO